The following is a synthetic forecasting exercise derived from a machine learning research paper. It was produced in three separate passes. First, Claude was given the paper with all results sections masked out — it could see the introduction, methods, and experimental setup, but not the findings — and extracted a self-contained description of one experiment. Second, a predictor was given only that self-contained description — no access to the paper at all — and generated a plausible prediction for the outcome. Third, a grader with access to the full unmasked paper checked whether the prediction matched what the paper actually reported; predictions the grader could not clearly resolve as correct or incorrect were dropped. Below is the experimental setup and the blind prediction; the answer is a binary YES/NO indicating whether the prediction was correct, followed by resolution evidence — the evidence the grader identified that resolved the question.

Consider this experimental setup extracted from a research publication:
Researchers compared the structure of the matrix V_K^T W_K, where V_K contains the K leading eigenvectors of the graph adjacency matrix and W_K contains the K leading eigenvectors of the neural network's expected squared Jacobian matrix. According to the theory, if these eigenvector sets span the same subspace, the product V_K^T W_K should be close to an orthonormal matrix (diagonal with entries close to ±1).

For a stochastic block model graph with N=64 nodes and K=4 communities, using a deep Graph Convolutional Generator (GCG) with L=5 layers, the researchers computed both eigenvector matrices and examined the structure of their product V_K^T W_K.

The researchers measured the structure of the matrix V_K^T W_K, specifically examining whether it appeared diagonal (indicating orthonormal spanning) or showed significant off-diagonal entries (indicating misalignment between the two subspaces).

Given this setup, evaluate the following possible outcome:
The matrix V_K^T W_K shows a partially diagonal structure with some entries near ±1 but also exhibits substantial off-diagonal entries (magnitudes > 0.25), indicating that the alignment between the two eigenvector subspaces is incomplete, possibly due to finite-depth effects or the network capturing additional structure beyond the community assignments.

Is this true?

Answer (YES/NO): NO